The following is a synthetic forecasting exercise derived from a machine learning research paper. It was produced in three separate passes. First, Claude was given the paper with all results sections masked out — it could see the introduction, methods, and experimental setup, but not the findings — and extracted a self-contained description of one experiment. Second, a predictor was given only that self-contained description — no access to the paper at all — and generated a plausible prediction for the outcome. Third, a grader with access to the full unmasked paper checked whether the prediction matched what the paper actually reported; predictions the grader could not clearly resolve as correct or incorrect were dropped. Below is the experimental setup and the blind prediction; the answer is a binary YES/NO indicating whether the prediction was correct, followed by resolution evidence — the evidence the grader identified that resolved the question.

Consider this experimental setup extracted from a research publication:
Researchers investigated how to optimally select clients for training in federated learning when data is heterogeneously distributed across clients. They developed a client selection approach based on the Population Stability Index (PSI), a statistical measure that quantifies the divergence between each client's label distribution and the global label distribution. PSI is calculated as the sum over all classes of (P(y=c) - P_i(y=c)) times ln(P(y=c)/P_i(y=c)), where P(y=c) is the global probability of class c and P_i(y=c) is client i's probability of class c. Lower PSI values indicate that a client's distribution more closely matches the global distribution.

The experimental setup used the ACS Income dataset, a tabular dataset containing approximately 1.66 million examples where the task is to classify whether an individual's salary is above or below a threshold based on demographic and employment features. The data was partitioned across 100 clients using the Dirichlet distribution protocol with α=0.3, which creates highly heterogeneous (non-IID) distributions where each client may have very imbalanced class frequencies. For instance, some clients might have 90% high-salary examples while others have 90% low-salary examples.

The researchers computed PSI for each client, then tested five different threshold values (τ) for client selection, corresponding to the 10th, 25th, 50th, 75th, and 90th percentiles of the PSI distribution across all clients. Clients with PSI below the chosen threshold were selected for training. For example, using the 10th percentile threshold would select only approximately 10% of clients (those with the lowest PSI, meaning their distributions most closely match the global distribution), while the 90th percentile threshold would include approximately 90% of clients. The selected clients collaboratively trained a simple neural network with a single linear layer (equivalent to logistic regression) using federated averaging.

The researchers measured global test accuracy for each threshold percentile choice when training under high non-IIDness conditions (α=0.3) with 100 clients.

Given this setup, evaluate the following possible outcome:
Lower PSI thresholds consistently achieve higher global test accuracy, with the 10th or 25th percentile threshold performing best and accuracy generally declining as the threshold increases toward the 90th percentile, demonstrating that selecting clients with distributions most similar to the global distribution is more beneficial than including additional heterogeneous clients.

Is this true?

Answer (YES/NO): YES